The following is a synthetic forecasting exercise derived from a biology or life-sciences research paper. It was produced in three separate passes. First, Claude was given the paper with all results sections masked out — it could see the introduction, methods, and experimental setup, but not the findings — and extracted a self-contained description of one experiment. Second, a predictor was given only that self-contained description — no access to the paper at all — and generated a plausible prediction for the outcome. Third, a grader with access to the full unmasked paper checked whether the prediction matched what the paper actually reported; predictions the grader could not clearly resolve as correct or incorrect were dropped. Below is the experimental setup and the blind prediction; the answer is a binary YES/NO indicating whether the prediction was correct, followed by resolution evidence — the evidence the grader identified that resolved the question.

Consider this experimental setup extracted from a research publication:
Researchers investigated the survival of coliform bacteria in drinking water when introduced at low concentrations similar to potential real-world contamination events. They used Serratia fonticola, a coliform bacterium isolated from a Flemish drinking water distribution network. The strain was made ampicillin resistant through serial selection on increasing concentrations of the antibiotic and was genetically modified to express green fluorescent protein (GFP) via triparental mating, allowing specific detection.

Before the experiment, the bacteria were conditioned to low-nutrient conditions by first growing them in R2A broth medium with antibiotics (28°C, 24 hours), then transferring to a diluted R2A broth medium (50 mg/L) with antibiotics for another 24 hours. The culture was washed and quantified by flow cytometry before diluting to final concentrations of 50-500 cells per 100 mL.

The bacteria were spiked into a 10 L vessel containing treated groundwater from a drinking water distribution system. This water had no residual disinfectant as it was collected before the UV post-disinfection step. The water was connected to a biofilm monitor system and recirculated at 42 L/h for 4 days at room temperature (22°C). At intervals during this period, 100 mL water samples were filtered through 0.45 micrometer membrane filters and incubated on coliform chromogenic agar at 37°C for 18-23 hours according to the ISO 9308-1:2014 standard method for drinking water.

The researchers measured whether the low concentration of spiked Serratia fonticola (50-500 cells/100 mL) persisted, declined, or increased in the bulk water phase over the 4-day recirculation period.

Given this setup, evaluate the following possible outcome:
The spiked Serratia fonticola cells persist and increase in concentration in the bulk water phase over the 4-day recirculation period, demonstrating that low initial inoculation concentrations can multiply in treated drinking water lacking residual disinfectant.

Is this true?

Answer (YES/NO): NO